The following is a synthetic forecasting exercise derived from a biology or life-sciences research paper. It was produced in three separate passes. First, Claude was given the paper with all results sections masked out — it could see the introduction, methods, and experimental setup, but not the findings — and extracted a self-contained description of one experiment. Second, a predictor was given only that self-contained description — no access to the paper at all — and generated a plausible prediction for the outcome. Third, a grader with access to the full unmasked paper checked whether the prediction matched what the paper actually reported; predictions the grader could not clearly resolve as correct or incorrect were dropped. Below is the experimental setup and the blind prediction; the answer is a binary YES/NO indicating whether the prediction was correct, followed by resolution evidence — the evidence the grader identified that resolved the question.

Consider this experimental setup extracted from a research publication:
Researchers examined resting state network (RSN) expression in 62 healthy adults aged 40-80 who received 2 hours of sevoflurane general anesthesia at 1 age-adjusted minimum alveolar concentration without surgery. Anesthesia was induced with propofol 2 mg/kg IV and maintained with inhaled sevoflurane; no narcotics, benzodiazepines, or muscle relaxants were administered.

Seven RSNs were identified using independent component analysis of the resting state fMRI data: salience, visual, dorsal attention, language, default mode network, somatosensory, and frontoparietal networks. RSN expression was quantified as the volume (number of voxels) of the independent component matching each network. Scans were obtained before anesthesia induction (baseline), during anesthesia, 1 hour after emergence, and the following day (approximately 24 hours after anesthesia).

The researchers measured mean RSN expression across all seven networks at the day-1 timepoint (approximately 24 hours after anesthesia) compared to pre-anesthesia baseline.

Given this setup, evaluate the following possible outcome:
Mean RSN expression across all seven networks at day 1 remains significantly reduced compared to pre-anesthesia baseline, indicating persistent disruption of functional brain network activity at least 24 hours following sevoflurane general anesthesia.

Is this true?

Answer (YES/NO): NO